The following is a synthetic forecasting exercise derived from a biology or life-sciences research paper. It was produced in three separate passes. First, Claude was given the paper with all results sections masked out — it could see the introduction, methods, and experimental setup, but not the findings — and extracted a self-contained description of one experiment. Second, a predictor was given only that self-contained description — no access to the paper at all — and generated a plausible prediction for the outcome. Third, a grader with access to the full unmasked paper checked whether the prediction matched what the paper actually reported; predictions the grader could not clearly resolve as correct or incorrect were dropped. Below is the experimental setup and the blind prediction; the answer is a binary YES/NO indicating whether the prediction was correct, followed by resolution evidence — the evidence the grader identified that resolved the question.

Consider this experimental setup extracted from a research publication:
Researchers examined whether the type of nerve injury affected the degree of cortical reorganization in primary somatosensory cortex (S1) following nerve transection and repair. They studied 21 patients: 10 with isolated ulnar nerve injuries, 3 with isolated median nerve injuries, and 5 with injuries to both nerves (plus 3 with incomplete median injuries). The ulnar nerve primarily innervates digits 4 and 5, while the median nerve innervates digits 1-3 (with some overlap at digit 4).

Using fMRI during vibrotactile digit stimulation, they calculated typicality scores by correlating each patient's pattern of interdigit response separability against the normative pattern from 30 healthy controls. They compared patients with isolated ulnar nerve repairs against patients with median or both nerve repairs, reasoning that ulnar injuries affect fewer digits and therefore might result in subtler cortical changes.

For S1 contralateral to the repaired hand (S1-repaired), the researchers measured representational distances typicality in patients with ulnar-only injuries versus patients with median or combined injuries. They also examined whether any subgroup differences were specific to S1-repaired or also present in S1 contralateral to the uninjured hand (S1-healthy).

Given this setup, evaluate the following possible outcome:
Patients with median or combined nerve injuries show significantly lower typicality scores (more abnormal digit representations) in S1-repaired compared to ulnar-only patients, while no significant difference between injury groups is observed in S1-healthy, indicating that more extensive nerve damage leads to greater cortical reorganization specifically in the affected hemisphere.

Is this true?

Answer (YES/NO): YES